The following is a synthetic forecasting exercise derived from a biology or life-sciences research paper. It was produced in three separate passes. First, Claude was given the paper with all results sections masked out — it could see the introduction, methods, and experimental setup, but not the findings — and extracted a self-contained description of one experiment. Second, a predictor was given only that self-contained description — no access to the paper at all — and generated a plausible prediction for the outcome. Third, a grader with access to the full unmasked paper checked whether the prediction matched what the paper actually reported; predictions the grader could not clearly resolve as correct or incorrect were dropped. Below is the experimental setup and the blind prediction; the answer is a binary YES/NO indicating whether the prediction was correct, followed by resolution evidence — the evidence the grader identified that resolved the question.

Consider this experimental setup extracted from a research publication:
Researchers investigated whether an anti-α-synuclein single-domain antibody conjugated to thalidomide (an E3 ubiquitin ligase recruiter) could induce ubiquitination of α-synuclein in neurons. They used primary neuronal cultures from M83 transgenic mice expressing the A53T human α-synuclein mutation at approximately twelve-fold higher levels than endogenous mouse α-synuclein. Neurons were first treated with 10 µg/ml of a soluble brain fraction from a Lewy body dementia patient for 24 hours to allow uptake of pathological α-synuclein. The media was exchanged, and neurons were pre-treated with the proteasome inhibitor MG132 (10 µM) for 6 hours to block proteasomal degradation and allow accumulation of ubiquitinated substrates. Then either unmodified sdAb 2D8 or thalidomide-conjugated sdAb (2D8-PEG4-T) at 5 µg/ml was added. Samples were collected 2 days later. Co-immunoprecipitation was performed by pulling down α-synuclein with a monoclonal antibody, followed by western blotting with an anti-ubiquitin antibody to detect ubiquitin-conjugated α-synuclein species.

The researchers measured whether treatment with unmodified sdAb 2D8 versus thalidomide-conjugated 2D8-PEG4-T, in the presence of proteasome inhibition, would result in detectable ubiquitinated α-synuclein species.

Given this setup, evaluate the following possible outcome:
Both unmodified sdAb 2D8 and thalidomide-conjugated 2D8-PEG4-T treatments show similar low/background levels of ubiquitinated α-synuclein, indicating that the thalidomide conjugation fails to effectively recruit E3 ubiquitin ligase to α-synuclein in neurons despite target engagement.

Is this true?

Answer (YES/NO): NO